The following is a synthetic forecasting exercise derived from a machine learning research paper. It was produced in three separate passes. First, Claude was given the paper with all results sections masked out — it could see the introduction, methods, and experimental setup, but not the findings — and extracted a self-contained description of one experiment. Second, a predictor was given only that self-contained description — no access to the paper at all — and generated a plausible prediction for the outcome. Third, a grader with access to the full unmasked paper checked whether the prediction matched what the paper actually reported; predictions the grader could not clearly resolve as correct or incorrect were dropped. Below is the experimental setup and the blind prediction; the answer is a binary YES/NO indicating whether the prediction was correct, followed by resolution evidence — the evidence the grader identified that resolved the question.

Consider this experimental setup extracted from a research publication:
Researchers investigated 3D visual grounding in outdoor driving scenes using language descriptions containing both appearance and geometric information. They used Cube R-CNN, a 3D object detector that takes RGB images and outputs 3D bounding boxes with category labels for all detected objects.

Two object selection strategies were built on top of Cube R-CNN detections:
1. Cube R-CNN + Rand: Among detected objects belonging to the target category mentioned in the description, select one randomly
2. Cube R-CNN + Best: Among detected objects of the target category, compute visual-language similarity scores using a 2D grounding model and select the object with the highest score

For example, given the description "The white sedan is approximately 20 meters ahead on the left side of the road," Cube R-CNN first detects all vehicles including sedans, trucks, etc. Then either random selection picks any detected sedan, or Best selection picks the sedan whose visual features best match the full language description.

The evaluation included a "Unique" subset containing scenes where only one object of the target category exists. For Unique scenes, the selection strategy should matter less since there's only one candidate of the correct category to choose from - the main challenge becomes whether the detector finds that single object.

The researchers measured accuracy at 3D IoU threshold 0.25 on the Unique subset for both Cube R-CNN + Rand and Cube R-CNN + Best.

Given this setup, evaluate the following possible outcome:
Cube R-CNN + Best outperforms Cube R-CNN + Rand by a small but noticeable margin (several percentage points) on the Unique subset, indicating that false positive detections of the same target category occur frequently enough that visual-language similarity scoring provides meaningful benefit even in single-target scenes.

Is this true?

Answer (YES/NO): NO